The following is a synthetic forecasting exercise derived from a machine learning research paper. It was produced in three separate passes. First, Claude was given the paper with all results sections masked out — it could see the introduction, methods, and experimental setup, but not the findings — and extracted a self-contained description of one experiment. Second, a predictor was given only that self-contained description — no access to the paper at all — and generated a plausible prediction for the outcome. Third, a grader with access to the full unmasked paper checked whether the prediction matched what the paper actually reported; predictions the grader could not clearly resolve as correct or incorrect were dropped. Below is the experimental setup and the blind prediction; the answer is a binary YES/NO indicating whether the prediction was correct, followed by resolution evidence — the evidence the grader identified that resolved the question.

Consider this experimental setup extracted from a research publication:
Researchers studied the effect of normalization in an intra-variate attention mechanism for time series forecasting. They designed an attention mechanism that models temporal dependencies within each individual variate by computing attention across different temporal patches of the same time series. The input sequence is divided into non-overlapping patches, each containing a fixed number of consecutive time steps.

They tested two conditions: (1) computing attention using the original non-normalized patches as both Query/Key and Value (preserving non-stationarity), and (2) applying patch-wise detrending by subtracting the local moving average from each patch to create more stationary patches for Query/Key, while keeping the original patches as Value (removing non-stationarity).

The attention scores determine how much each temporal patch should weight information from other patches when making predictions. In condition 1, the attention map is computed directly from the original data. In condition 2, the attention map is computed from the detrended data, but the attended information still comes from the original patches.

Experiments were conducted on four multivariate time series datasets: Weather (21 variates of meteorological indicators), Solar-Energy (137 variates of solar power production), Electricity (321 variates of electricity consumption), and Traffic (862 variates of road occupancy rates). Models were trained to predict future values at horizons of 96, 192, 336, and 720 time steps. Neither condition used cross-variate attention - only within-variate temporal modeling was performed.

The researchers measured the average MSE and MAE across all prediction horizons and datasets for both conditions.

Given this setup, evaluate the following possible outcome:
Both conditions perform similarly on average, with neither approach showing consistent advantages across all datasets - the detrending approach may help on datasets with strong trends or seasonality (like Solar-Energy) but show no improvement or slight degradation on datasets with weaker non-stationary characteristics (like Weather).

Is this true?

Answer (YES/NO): NO